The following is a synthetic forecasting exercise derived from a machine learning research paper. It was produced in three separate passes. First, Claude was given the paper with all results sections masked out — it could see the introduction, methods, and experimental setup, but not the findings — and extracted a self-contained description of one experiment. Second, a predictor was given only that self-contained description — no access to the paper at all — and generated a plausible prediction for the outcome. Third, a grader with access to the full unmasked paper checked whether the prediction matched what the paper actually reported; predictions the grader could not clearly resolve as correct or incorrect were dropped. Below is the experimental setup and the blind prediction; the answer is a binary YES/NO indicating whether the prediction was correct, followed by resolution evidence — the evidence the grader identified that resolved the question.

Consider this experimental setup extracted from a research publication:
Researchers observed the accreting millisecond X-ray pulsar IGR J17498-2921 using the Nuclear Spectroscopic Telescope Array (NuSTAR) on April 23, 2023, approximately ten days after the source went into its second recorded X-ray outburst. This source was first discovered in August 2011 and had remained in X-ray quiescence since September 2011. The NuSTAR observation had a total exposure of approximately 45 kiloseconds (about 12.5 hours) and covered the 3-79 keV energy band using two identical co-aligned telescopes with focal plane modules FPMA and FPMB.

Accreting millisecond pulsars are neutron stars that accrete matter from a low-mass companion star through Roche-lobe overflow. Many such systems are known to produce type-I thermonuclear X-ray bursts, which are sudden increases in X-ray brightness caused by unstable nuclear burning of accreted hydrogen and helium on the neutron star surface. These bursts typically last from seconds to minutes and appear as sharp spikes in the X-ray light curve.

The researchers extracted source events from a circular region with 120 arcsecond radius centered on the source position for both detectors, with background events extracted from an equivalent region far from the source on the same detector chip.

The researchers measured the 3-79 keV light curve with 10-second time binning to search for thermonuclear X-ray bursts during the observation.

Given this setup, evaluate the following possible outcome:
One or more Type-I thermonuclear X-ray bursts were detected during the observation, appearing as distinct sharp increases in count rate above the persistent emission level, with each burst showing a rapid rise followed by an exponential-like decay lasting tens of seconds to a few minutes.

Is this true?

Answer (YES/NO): YES